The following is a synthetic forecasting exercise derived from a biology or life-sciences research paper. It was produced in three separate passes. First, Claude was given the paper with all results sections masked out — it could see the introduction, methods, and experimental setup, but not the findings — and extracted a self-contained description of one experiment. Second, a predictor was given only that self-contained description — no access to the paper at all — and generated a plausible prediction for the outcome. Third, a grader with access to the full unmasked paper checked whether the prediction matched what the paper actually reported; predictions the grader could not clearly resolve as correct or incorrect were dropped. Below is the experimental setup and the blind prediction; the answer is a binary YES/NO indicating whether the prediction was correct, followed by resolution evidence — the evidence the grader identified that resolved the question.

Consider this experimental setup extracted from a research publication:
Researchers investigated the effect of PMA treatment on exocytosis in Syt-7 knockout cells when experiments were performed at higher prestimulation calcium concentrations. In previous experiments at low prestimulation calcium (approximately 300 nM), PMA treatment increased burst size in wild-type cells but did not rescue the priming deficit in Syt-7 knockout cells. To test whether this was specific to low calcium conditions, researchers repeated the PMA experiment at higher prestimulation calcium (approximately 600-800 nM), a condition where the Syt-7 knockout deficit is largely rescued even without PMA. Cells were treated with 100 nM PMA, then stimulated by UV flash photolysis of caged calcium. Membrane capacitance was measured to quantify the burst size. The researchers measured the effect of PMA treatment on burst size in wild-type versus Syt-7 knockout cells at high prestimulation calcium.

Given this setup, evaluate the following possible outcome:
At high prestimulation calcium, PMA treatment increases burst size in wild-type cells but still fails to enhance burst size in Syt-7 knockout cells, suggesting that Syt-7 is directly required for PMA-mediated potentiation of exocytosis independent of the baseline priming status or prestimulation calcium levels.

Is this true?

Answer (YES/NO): NO